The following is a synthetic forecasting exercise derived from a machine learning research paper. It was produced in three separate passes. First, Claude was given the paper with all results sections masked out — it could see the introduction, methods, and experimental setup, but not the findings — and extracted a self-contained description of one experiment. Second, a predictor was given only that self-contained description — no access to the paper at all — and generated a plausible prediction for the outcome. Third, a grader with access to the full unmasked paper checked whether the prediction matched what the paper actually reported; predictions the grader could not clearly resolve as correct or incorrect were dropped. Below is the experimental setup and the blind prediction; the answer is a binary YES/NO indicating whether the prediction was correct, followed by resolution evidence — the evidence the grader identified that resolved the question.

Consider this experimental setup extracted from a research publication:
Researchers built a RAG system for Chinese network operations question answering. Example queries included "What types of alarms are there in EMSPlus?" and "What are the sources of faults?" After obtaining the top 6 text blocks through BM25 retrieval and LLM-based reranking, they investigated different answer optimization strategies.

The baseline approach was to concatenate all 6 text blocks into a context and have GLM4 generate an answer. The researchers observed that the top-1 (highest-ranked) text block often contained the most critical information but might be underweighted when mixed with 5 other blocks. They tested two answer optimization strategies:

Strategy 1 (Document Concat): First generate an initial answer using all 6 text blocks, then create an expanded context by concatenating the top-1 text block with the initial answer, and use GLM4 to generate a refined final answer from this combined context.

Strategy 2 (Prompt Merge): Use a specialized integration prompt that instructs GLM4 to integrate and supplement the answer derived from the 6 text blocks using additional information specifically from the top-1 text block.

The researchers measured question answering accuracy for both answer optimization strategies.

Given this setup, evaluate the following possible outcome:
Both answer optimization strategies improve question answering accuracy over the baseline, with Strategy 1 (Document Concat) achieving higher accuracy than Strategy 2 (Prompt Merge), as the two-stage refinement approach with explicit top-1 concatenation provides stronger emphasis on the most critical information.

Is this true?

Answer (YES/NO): YES